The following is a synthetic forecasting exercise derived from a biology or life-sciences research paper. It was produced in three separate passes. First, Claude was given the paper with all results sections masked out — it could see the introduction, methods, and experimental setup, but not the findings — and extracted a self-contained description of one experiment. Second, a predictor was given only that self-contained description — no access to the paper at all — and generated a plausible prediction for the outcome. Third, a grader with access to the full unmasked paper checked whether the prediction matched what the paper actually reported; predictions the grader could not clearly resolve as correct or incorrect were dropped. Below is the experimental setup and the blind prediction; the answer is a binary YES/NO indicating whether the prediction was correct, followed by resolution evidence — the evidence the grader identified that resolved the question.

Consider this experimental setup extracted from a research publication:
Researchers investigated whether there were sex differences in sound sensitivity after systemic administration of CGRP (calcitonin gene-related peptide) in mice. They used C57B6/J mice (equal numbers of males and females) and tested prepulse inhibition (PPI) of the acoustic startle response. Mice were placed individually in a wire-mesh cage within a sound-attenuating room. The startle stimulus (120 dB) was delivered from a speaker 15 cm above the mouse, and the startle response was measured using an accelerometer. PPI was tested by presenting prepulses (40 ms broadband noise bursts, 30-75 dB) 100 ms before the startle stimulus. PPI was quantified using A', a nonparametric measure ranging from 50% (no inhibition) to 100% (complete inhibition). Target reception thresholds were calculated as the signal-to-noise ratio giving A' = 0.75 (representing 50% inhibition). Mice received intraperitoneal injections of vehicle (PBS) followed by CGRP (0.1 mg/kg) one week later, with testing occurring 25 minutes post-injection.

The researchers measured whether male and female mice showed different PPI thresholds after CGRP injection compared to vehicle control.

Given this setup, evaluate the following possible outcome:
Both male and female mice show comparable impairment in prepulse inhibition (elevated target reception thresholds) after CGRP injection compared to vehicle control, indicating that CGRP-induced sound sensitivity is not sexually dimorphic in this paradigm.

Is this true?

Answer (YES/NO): NO